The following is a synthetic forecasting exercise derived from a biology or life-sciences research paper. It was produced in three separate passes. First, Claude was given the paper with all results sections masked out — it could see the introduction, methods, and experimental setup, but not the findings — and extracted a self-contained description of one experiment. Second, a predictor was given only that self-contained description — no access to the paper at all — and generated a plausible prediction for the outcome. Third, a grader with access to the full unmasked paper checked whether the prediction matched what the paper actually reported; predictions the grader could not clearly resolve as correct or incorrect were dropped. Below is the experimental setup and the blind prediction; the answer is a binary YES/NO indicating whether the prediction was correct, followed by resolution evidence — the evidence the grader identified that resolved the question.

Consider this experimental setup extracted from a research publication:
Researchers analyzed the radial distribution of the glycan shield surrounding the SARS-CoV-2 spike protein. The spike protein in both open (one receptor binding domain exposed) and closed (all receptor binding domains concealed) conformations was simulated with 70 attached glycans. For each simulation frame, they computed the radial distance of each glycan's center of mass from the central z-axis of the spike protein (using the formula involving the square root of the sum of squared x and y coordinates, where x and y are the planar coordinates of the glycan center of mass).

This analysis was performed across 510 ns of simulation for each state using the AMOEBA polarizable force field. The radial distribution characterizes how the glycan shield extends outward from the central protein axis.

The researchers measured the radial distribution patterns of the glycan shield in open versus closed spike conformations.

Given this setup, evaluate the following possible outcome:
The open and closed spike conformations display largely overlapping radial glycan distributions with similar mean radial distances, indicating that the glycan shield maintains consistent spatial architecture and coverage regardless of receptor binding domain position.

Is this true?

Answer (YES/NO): NO